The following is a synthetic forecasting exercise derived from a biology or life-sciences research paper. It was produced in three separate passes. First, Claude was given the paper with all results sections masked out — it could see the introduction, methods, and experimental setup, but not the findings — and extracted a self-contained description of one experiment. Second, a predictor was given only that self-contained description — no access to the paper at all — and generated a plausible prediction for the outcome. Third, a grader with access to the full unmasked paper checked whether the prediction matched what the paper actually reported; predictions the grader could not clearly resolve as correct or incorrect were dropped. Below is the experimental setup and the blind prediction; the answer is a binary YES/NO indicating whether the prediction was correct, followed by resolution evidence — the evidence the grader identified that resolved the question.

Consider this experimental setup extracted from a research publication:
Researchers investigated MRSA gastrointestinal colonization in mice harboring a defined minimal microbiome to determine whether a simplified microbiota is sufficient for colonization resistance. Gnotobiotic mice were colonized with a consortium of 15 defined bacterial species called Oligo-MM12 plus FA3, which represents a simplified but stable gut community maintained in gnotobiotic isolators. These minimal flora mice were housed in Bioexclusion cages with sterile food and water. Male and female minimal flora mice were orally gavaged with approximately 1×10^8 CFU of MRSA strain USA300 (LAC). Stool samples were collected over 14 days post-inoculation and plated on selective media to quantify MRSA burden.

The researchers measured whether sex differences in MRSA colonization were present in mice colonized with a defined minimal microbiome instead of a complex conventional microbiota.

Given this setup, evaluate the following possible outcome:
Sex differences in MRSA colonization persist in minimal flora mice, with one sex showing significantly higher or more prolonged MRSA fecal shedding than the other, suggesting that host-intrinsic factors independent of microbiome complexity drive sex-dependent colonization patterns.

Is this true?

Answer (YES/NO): NO